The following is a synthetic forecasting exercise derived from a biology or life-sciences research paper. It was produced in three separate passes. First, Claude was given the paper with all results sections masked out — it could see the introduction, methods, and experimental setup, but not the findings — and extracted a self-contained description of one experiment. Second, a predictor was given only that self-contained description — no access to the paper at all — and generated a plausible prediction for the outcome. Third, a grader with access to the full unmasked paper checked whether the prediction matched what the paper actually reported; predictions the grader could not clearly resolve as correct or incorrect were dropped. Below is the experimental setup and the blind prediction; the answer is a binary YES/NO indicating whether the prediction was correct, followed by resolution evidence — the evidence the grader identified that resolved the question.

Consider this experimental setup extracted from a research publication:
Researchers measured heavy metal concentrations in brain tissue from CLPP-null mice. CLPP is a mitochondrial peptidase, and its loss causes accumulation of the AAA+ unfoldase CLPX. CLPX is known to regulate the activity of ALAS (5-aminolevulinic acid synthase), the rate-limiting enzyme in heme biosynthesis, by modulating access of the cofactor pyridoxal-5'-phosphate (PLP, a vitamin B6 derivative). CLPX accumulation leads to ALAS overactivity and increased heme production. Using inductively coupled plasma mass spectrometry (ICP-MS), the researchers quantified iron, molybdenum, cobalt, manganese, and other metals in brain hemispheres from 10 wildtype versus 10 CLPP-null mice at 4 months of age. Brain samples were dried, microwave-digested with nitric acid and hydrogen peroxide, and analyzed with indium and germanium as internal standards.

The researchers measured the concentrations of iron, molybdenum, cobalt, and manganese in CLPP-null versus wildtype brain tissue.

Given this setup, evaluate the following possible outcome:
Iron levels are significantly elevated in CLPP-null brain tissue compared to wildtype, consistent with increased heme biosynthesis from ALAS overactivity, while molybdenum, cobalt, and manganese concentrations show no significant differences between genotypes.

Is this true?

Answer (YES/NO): NO